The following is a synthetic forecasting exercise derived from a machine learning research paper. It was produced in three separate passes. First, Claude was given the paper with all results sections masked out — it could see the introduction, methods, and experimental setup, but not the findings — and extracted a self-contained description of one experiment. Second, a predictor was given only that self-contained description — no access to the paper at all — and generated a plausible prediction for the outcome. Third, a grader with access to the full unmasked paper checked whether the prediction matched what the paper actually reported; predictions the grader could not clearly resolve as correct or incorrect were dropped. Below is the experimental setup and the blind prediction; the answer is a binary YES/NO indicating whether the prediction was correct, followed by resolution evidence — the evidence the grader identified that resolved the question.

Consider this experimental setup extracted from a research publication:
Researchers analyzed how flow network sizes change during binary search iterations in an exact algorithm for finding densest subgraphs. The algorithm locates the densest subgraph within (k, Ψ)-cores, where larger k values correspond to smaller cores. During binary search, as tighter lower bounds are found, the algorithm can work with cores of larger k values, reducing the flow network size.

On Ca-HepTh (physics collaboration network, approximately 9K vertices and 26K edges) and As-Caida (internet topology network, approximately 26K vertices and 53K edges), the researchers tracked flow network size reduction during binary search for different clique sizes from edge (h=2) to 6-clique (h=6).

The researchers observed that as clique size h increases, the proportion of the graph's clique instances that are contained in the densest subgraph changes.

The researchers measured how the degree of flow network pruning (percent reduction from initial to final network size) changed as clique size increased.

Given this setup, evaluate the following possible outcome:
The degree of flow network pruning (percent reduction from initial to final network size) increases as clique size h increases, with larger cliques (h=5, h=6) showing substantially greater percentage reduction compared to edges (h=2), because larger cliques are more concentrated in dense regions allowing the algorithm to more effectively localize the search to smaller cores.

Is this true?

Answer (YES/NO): NO